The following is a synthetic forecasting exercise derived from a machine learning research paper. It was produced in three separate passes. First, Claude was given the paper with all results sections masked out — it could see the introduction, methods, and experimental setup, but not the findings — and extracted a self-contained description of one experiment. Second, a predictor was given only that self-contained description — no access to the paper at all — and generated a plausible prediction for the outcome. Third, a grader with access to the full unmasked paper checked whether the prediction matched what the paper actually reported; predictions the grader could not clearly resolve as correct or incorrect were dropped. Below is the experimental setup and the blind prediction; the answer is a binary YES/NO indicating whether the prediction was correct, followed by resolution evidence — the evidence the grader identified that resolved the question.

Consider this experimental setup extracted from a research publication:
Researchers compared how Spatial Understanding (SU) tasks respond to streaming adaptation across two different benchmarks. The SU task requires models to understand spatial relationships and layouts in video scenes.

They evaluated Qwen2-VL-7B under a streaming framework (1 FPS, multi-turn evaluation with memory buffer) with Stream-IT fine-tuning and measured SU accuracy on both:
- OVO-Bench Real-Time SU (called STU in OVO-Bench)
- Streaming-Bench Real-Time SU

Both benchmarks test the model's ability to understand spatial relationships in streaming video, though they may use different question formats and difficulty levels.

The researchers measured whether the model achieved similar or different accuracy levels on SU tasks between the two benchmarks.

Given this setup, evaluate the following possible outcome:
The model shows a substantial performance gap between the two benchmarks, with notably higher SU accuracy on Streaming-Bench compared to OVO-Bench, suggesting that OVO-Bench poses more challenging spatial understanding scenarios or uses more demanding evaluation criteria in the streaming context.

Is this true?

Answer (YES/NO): YES